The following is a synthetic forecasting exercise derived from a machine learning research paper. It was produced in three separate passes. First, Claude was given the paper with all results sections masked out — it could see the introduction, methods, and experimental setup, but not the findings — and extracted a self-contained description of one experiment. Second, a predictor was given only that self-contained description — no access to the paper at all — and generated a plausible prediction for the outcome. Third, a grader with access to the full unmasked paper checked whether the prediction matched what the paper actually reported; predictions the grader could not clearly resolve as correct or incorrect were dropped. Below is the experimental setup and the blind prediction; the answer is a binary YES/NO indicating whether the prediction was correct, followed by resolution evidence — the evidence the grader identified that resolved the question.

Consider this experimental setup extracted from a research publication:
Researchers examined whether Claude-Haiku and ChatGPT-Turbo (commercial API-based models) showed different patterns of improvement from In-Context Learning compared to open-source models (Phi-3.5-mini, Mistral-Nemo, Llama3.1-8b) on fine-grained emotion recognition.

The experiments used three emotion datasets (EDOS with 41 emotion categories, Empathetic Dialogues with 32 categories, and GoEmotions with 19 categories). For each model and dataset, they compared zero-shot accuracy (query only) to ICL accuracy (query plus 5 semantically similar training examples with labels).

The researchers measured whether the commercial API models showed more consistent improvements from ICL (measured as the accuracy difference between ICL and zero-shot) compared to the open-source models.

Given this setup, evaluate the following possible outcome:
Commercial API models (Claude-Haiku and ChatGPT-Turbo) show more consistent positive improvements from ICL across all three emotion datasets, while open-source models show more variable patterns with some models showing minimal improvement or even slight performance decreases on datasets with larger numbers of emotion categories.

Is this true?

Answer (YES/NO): NO